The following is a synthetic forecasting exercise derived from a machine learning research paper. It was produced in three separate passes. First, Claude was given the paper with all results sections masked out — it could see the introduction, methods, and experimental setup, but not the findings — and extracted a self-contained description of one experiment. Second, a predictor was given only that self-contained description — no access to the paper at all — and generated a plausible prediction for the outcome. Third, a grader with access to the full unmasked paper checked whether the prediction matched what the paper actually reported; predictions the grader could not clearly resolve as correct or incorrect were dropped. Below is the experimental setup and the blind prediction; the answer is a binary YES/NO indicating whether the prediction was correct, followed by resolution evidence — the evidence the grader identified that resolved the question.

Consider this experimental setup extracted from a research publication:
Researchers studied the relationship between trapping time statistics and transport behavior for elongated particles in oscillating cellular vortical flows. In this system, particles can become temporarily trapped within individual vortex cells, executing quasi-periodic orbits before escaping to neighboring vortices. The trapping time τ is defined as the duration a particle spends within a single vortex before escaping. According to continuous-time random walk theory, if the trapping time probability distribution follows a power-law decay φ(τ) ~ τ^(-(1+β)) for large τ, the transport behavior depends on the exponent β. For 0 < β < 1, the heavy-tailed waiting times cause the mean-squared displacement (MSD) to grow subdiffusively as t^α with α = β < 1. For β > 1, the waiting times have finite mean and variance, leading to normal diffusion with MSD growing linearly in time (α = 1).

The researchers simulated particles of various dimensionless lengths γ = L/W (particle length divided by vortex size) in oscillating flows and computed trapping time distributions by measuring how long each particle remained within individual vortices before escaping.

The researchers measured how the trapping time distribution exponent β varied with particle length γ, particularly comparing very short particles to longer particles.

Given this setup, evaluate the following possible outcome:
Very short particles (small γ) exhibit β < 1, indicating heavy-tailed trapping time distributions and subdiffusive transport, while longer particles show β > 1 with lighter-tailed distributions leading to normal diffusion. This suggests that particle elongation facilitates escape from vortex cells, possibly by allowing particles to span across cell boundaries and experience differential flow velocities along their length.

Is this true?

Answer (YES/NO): NO